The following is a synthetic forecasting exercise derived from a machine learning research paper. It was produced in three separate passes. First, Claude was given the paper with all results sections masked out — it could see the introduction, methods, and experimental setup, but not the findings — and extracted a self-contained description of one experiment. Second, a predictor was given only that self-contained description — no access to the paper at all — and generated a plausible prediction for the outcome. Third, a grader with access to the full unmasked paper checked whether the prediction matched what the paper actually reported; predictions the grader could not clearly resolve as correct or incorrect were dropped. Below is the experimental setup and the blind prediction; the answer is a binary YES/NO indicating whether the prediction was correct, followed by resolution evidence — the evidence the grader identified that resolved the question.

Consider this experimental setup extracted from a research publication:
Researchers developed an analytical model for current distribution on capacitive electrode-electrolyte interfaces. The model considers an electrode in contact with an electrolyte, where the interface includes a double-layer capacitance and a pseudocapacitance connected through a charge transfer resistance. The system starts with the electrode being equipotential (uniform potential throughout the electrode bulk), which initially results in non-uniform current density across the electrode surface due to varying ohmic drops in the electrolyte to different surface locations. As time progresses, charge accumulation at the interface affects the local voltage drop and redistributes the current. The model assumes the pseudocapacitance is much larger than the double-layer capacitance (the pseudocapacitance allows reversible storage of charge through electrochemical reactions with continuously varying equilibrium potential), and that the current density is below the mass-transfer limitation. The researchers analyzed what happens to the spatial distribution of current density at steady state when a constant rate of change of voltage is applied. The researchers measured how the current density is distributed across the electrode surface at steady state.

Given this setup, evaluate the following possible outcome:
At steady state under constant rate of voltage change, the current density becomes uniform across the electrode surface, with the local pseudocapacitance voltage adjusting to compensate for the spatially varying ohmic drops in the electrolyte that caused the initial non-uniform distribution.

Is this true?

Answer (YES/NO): YES